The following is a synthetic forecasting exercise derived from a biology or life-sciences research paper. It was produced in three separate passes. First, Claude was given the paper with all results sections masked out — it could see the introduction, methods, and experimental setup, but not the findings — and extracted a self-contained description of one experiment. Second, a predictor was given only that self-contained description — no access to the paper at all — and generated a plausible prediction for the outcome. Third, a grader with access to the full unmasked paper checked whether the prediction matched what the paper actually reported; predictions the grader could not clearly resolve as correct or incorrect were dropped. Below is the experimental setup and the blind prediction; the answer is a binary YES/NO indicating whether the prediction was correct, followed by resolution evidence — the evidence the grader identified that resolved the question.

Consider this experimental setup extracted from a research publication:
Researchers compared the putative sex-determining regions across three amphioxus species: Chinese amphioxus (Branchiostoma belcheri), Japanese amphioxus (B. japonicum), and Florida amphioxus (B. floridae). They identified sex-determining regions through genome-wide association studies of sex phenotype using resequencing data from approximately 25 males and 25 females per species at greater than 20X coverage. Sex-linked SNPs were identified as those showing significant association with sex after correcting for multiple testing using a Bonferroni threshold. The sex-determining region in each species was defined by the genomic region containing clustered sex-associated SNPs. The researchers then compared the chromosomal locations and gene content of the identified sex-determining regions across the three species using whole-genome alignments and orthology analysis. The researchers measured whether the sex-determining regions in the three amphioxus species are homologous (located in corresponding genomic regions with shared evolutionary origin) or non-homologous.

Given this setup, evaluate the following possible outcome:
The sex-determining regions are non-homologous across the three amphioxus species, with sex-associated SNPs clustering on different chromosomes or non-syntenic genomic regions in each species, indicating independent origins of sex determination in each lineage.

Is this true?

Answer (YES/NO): YES